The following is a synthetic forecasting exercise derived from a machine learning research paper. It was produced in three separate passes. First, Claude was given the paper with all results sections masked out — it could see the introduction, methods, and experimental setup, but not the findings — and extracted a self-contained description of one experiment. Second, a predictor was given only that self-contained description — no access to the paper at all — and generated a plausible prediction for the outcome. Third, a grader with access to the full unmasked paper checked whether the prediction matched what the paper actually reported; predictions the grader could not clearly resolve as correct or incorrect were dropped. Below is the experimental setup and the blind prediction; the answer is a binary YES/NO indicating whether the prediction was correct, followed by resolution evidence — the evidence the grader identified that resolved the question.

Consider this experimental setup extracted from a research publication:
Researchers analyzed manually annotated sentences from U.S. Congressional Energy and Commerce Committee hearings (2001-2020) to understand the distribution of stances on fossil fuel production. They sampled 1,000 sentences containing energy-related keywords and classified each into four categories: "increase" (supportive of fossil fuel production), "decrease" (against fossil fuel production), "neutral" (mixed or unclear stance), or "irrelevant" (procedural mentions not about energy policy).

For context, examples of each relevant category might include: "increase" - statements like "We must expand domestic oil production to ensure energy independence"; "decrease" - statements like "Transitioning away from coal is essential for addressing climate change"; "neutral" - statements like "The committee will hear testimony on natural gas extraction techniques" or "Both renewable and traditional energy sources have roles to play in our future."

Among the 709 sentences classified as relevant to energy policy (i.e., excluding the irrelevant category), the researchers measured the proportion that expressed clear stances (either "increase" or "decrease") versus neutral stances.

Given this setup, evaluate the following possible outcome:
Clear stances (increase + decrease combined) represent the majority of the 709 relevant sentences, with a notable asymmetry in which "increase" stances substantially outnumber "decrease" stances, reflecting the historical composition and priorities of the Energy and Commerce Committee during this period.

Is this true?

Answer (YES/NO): NO